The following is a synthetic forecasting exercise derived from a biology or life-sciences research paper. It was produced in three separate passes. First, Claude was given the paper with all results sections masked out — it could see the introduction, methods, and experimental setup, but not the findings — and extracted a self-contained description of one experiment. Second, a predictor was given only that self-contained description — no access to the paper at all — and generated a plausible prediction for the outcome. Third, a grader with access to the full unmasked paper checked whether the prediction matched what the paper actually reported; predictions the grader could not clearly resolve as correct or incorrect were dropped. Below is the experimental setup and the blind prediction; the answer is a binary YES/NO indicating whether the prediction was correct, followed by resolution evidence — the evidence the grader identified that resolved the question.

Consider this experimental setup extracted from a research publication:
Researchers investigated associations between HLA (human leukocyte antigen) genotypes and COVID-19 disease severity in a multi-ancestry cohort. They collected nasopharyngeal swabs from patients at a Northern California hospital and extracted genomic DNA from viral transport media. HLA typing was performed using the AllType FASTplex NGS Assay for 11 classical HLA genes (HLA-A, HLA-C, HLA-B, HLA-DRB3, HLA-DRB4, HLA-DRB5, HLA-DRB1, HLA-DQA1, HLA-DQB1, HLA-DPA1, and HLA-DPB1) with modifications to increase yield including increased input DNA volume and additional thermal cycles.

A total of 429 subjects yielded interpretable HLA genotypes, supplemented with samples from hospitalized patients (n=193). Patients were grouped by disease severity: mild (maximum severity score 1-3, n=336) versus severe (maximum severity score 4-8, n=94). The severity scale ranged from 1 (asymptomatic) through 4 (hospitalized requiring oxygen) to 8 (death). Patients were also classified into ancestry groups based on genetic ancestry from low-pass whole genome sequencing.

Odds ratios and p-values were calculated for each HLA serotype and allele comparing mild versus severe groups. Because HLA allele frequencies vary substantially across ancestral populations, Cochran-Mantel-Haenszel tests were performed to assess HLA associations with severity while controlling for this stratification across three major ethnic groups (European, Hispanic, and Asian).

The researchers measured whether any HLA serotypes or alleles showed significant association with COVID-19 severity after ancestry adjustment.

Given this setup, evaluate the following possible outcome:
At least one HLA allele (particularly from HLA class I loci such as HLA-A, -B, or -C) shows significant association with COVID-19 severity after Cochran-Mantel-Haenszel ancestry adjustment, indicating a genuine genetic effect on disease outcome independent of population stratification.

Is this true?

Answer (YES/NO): YES